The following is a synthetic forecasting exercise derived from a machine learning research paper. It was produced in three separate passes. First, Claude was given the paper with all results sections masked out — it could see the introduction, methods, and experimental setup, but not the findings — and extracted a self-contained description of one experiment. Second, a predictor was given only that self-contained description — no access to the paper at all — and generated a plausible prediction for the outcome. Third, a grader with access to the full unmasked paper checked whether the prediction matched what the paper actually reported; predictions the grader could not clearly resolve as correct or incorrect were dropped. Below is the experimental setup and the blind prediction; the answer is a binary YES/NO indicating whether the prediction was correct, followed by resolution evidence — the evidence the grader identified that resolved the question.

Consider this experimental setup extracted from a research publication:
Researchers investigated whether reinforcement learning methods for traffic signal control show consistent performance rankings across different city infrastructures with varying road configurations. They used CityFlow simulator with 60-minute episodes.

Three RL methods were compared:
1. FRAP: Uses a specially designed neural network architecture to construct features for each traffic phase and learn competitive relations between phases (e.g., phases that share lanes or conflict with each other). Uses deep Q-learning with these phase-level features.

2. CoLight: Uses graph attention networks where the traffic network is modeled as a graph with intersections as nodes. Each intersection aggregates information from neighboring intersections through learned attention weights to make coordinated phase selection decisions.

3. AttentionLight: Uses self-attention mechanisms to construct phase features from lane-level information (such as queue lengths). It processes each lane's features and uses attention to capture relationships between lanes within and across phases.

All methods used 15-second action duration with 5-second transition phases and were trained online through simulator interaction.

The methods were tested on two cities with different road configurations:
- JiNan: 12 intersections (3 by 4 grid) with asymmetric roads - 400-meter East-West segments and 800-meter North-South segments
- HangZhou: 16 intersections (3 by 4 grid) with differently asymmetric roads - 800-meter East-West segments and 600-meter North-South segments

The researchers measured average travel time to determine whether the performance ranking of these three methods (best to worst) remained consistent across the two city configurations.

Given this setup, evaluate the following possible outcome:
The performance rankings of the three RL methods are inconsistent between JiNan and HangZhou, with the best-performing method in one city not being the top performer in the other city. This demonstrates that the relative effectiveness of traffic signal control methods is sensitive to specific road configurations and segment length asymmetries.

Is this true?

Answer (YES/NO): NO